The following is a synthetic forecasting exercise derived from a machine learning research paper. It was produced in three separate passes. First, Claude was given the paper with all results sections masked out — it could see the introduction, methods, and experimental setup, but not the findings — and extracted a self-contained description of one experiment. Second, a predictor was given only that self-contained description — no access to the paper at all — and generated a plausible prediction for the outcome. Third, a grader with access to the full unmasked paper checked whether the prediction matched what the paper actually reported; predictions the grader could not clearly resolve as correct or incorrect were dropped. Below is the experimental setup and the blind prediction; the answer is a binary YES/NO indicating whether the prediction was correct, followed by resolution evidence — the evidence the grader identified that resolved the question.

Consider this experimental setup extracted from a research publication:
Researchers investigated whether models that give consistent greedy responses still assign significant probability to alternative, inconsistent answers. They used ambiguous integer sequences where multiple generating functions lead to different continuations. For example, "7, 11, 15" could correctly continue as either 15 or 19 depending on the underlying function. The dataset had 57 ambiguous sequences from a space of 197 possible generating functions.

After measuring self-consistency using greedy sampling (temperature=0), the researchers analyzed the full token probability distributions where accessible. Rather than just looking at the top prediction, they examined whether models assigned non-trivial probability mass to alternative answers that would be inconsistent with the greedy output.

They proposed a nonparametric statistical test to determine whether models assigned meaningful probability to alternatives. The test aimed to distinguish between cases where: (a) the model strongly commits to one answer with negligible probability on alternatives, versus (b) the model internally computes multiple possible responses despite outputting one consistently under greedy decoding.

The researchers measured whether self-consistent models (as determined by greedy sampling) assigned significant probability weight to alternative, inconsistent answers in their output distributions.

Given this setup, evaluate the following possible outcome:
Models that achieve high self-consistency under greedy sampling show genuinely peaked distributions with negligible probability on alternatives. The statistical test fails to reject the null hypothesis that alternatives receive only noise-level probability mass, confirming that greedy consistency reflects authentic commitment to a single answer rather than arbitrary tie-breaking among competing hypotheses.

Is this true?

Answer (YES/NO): NO